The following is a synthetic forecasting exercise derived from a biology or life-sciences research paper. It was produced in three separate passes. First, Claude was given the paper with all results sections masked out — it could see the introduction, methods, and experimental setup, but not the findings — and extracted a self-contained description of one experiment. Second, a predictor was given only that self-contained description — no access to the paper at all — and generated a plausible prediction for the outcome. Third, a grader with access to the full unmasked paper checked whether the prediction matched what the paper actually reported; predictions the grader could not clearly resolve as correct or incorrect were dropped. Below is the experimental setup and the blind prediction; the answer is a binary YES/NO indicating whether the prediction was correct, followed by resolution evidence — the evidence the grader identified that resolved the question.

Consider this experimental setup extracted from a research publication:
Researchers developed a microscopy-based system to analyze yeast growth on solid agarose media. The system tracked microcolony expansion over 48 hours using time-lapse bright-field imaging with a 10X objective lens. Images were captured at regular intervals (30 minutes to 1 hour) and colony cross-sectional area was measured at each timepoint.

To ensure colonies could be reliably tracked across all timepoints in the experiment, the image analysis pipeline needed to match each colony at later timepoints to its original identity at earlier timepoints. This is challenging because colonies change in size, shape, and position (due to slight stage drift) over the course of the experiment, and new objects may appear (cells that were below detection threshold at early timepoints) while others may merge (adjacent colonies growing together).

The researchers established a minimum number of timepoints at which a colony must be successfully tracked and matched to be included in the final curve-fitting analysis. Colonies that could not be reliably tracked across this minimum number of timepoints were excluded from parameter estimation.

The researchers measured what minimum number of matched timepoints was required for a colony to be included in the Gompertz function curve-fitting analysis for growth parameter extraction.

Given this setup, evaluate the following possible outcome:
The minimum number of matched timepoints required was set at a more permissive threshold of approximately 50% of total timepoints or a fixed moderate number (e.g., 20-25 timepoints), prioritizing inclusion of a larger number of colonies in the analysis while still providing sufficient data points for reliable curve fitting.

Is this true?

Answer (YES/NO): NO